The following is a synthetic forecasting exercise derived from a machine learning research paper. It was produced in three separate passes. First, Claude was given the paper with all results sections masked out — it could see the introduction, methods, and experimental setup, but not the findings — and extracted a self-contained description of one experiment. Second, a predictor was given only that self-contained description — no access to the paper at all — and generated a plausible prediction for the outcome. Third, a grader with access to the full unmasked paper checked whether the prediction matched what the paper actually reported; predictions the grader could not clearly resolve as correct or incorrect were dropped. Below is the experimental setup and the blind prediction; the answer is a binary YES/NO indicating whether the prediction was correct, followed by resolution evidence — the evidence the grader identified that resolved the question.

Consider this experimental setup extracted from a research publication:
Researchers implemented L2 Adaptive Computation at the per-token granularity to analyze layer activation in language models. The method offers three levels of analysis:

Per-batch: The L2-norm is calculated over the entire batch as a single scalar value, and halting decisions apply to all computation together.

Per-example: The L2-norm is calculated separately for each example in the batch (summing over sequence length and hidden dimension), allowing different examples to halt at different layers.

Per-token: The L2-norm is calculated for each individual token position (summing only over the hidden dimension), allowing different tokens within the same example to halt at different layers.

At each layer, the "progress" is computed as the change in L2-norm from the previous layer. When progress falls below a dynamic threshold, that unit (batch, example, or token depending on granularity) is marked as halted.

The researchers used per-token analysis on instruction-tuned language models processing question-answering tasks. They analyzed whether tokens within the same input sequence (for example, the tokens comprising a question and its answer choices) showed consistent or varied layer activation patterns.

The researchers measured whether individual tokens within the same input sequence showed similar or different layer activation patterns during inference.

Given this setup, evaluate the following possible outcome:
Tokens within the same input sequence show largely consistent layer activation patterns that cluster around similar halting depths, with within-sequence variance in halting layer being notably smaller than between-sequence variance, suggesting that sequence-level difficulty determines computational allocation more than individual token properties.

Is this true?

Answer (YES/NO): NO